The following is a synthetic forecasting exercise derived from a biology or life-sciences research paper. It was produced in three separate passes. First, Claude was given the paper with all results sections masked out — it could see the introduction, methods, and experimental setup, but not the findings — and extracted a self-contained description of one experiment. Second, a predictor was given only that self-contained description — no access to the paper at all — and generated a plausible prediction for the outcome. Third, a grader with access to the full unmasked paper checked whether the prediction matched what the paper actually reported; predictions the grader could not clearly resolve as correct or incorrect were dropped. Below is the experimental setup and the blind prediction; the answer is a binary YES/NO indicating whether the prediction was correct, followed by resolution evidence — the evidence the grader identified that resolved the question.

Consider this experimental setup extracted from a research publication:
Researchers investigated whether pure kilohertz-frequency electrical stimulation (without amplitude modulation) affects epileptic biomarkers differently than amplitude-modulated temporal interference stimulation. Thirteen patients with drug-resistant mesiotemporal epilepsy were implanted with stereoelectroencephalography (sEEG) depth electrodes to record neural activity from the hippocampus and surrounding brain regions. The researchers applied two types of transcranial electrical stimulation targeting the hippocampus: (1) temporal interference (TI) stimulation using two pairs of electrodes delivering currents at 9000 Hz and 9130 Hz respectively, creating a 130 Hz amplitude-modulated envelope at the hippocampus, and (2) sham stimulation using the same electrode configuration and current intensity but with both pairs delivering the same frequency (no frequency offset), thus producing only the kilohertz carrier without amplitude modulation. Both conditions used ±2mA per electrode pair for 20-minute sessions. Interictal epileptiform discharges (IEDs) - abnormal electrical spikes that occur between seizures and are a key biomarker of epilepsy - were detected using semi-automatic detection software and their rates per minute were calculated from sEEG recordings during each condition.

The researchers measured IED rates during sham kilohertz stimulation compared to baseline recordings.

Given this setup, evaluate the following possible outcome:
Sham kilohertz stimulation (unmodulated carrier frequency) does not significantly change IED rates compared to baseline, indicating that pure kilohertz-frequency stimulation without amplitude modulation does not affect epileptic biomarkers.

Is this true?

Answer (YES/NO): NO